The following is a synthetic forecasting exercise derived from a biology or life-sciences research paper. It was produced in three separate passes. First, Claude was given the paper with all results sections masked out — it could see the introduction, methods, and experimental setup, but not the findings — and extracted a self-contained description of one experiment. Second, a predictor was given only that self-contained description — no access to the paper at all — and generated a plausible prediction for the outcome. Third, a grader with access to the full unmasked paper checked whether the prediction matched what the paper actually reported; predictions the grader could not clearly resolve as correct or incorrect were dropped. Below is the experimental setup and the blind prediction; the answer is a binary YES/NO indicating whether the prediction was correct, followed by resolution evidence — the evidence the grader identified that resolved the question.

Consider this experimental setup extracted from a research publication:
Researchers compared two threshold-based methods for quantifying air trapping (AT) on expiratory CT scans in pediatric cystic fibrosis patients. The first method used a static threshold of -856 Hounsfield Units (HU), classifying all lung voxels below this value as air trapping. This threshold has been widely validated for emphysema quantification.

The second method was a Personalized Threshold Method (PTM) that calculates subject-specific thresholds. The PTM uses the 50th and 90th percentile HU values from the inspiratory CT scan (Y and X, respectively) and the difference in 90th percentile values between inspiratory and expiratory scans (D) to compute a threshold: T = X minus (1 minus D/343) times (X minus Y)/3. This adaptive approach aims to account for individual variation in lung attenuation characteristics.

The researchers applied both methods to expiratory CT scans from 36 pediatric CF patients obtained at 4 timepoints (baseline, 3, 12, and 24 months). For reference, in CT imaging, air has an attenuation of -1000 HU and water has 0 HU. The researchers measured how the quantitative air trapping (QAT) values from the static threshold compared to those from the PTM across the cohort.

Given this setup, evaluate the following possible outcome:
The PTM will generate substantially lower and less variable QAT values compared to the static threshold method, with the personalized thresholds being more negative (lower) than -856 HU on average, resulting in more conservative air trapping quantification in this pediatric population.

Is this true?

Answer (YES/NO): NO